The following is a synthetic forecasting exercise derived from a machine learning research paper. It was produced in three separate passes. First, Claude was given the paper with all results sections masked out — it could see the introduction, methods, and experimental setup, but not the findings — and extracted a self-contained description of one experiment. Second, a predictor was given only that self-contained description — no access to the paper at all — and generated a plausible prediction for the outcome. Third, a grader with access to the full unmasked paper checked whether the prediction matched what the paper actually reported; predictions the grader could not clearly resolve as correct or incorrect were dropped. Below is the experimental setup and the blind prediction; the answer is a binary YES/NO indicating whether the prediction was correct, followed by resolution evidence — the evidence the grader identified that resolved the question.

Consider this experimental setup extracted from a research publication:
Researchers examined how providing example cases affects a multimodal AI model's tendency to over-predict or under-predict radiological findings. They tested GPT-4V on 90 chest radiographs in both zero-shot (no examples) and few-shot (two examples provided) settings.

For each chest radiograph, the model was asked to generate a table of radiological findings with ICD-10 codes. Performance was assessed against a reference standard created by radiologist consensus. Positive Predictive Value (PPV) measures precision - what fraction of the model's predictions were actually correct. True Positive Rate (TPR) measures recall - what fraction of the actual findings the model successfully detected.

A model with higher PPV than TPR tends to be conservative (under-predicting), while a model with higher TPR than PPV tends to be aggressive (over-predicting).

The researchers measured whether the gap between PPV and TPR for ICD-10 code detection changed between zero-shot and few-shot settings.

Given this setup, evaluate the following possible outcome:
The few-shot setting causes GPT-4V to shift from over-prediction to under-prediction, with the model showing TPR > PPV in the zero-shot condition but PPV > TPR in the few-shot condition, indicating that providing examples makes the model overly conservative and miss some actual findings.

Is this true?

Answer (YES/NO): NO